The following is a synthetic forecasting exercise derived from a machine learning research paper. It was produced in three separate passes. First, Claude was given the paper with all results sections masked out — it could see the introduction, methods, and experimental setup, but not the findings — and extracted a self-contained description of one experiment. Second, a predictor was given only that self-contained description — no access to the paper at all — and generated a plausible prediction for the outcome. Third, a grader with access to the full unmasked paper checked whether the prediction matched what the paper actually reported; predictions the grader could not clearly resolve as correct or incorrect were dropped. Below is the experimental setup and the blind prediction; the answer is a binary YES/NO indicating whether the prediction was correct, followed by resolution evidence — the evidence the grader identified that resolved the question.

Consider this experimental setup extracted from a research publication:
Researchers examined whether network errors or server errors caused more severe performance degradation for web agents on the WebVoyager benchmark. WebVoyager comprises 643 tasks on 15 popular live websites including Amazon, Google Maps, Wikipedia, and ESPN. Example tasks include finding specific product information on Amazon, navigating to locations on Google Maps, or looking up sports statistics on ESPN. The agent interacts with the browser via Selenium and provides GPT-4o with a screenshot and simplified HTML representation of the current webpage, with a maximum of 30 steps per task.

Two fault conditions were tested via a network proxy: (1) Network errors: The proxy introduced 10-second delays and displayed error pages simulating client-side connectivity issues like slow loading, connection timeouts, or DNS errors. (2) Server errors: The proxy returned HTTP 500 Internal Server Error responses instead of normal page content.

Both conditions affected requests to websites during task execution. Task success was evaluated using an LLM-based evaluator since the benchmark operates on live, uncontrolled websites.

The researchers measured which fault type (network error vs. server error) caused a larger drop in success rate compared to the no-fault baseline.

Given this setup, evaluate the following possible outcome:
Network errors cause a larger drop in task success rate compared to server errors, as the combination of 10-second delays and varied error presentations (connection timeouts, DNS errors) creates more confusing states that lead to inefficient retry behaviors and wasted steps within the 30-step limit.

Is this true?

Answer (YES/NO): YES